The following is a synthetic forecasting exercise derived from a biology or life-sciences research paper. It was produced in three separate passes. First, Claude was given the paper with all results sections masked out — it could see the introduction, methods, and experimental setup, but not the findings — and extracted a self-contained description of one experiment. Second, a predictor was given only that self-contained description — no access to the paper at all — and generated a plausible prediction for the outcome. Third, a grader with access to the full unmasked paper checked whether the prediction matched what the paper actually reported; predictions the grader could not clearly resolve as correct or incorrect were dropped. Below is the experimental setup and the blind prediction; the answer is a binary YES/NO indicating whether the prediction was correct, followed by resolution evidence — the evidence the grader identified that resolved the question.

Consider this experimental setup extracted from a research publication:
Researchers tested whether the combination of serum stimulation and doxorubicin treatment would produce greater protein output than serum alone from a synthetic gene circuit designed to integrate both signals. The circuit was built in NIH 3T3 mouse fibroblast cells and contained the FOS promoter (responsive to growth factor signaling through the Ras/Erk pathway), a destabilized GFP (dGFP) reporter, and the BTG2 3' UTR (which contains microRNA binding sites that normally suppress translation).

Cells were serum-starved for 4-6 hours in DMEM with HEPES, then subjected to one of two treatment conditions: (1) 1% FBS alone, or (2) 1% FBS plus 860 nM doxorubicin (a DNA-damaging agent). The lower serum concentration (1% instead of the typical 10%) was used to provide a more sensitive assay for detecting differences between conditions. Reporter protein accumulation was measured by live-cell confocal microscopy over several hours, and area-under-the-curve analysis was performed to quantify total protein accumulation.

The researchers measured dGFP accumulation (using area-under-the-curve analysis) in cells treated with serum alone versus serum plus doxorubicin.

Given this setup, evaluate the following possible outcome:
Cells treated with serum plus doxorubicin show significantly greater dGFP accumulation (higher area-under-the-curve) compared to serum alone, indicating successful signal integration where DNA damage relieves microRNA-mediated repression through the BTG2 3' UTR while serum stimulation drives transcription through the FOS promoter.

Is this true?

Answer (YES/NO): YES